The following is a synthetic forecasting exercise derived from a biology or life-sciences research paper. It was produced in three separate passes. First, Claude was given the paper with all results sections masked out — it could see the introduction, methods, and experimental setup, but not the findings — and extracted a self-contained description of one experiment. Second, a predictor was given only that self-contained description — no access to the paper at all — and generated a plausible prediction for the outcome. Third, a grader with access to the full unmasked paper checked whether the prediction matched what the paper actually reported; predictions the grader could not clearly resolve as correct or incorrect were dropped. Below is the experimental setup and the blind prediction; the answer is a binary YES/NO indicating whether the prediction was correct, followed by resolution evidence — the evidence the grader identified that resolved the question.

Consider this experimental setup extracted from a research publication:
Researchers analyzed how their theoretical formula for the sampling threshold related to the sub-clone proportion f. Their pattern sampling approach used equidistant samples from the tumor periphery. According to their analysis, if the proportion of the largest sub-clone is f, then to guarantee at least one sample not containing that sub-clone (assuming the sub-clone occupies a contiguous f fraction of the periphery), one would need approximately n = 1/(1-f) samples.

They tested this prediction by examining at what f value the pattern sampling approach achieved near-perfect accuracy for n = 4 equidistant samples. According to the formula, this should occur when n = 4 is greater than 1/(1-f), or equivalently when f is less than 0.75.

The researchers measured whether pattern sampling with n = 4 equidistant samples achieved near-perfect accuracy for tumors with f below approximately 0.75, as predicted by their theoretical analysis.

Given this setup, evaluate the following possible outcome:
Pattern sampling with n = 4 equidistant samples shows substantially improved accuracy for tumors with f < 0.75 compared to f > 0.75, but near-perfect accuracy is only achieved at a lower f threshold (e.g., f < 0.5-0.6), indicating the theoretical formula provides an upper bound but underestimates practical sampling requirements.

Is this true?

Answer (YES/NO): NO